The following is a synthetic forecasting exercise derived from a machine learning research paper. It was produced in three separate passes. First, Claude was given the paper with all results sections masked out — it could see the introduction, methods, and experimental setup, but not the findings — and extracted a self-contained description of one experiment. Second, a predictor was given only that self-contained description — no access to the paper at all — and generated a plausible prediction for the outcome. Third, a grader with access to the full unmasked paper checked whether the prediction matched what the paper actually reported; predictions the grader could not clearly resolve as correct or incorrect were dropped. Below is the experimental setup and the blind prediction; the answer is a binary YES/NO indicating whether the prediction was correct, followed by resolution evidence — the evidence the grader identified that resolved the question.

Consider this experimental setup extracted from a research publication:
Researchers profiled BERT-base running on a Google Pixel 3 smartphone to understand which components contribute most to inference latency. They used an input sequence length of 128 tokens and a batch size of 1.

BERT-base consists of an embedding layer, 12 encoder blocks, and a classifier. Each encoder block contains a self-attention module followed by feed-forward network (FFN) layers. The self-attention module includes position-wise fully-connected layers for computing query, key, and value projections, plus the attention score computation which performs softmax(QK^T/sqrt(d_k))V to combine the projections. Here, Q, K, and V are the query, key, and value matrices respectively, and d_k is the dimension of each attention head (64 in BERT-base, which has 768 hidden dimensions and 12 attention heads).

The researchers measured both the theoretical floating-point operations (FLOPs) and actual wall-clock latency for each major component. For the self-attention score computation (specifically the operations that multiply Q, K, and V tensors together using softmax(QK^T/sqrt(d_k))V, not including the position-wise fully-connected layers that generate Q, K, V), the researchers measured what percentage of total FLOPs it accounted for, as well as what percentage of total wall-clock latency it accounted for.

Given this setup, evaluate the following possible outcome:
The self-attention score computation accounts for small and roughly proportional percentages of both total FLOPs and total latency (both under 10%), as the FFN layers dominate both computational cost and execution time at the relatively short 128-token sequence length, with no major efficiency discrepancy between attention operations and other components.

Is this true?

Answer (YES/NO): NO